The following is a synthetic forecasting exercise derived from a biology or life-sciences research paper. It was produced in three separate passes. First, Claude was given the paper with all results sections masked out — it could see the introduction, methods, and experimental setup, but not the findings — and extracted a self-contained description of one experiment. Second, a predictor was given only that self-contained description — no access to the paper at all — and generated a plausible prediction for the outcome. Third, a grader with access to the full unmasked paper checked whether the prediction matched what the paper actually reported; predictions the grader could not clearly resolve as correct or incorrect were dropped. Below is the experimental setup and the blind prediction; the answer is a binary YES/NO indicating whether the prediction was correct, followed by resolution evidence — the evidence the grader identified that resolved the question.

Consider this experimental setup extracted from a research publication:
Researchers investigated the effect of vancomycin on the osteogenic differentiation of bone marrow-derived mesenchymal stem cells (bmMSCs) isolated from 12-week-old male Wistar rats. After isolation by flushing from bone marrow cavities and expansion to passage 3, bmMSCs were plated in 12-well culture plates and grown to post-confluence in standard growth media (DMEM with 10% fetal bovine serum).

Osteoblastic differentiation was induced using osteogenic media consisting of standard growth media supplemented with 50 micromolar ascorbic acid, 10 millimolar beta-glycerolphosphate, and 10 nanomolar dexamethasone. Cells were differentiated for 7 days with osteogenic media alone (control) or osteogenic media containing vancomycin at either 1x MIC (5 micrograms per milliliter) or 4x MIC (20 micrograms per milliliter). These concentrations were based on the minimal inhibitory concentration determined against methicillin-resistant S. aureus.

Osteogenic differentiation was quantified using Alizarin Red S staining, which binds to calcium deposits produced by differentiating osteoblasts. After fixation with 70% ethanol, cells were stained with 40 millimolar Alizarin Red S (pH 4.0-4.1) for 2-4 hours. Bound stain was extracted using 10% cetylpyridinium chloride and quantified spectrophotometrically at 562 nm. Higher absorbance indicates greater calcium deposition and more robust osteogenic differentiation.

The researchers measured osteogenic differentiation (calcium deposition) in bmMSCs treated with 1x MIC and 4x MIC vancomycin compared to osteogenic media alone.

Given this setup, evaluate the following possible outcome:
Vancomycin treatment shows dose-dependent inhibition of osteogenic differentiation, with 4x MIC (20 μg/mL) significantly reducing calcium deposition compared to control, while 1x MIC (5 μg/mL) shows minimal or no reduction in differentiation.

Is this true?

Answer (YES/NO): NO